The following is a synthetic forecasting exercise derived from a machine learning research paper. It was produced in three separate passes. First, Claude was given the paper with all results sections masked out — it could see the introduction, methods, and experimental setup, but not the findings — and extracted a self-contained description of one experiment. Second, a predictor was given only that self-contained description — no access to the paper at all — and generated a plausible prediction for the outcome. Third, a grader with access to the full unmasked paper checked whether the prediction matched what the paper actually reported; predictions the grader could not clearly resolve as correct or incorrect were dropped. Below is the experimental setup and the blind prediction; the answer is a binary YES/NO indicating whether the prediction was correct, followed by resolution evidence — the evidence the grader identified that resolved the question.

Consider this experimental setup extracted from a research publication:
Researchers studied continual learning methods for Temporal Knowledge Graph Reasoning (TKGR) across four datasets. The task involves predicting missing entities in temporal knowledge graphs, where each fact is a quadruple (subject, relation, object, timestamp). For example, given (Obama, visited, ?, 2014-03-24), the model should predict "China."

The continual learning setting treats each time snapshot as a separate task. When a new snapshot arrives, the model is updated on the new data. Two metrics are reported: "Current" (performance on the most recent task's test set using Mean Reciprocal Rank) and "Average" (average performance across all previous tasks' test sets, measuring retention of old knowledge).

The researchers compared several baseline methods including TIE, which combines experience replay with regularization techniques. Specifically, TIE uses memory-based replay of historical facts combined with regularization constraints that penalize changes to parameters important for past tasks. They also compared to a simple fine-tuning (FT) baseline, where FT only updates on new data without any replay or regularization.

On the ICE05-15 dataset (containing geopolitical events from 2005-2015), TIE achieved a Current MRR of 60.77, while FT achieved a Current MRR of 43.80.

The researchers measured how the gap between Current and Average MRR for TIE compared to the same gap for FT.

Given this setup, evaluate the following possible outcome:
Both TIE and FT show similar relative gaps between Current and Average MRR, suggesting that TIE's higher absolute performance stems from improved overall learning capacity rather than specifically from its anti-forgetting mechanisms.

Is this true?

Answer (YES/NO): NO